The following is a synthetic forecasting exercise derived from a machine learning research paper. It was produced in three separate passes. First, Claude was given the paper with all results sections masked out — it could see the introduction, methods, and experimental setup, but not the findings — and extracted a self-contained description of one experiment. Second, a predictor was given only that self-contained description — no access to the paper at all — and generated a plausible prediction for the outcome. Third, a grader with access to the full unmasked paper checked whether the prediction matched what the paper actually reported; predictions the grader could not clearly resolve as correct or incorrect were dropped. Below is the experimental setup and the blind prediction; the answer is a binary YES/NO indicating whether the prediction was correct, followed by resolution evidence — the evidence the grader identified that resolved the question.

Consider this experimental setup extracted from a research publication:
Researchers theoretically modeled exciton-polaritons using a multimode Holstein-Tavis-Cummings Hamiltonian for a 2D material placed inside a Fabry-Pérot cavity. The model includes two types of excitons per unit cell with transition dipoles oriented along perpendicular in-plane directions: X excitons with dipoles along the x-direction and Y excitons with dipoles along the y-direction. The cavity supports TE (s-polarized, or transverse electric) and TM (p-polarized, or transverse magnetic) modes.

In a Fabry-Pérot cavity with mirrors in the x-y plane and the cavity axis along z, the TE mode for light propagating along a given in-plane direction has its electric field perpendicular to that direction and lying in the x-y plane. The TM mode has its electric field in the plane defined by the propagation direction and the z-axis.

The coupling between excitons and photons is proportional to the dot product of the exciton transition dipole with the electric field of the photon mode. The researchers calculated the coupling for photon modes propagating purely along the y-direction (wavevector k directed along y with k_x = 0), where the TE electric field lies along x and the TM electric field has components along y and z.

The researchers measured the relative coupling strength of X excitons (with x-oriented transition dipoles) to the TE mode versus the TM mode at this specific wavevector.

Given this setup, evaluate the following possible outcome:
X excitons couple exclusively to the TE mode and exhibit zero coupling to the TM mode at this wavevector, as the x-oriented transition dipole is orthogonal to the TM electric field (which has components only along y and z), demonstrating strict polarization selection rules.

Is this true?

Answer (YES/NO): YES